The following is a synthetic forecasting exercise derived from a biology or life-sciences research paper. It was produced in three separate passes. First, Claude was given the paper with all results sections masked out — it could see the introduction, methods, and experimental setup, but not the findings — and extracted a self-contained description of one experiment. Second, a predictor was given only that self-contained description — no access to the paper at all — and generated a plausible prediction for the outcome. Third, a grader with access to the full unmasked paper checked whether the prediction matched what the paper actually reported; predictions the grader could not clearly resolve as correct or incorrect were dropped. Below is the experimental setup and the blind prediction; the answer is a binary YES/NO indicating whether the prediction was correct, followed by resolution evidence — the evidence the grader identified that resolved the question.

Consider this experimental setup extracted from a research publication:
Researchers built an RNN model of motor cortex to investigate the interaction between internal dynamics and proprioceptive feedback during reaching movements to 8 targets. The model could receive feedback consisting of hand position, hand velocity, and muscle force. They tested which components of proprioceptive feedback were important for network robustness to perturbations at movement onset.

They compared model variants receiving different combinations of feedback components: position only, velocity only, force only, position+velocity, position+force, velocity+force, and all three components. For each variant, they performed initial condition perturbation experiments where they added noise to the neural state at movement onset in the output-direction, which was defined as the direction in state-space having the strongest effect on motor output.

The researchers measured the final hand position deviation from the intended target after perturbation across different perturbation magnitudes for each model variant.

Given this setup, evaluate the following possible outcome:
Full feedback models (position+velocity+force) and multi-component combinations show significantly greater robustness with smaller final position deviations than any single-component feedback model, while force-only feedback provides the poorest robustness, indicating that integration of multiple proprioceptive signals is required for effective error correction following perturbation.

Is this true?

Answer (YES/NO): NO